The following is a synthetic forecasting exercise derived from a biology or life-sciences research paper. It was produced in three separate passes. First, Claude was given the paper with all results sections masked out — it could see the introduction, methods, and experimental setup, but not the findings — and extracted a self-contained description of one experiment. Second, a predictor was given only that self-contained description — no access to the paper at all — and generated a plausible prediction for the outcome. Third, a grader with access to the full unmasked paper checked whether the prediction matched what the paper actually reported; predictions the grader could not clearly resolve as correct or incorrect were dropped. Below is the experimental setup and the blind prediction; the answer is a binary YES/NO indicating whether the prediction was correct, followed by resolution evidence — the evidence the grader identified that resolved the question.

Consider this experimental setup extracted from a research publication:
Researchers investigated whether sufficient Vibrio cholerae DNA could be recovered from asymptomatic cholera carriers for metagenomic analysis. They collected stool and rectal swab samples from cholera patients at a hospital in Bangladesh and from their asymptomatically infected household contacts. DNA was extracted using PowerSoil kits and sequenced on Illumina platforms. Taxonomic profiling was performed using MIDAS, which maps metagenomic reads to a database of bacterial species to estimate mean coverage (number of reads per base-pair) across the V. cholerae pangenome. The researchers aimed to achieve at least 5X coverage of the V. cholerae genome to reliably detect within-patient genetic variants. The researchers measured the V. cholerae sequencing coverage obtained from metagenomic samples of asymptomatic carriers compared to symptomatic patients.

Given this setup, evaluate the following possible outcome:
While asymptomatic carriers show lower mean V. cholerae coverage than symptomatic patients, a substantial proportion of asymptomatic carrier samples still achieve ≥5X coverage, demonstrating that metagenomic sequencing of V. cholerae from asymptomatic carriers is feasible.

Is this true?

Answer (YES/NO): NO